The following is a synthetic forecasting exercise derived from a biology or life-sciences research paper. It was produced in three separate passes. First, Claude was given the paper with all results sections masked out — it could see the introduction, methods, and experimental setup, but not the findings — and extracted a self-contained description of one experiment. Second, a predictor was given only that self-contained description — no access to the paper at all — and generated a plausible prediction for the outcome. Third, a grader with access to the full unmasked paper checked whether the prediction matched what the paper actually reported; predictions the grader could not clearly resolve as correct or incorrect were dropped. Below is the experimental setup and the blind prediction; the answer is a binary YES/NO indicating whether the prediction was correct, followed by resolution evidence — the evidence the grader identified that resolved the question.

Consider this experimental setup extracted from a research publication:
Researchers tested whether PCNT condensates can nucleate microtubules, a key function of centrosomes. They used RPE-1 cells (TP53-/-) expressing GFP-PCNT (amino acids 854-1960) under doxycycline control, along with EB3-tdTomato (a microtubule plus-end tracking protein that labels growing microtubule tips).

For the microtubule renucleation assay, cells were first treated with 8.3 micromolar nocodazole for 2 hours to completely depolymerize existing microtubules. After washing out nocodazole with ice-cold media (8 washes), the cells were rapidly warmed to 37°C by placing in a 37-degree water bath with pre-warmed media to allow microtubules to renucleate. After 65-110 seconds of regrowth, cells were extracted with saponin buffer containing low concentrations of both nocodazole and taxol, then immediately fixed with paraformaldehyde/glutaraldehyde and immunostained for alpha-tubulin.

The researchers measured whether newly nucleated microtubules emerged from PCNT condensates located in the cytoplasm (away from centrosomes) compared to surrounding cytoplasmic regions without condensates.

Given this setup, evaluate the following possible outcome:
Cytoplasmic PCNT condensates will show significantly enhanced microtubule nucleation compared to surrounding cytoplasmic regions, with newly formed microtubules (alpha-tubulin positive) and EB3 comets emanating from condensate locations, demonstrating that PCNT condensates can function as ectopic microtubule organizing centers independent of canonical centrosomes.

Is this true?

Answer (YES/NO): YES